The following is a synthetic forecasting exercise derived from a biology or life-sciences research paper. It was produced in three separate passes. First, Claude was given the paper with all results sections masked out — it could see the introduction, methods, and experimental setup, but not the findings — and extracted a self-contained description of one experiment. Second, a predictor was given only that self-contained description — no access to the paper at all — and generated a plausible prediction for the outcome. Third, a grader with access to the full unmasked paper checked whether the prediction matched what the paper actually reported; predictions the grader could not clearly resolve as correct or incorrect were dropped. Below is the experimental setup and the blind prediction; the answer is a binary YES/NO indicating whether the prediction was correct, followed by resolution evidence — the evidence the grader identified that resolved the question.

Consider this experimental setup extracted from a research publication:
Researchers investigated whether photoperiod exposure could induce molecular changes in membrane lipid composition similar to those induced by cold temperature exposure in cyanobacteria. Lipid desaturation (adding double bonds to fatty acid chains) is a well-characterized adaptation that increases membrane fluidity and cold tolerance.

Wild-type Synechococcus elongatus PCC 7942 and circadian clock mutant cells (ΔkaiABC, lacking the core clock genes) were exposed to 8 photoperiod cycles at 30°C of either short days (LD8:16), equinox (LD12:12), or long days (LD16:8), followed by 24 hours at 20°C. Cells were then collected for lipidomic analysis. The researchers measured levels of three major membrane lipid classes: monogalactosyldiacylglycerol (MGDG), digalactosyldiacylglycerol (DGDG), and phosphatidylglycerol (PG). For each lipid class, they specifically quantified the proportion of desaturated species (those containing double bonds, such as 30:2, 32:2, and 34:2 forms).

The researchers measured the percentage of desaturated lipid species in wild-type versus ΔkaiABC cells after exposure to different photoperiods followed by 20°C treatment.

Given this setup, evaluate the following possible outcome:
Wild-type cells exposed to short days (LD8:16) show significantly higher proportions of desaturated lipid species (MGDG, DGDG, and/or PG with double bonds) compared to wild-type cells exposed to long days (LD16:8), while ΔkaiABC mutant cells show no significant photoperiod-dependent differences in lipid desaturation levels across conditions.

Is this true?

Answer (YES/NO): YES